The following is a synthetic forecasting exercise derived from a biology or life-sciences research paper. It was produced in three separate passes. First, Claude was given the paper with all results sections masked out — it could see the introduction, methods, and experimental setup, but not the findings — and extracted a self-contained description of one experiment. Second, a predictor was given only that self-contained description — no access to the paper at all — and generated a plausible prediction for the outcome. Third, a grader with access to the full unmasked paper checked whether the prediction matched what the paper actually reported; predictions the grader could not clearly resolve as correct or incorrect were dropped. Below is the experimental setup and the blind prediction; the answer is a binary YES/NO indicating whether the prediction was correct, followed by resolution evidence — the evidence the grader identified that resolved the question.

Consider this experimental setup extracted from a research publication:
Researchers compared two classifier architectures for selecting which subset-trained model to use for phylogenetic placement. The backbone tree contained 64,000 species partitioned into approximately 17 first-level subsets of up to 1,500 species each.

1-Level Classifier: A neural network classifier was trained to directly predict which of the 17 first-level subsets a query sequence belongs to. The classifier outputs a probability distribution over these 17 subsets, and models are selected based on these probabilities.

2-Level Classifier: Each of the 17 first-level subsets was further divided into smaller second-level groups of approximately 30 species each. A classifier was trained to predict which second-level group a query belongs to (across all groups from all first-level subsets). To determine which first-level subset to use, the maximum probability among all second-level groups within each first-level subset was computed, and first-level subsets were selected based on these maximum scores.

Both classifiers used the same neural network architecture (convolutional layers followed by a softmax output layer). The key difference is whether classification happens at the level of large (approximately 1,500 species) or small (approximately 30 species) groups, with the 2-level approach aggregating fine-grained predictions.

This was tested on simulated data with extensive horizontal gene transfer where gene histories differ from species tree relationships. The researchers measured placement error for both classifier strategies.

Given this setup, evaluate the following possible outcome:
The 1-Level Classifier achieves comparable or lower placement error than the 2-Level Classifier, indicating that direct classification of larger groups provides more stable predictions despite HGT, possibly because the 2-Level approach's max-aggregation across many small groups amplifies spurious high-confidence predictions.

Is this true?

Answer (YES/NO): NO